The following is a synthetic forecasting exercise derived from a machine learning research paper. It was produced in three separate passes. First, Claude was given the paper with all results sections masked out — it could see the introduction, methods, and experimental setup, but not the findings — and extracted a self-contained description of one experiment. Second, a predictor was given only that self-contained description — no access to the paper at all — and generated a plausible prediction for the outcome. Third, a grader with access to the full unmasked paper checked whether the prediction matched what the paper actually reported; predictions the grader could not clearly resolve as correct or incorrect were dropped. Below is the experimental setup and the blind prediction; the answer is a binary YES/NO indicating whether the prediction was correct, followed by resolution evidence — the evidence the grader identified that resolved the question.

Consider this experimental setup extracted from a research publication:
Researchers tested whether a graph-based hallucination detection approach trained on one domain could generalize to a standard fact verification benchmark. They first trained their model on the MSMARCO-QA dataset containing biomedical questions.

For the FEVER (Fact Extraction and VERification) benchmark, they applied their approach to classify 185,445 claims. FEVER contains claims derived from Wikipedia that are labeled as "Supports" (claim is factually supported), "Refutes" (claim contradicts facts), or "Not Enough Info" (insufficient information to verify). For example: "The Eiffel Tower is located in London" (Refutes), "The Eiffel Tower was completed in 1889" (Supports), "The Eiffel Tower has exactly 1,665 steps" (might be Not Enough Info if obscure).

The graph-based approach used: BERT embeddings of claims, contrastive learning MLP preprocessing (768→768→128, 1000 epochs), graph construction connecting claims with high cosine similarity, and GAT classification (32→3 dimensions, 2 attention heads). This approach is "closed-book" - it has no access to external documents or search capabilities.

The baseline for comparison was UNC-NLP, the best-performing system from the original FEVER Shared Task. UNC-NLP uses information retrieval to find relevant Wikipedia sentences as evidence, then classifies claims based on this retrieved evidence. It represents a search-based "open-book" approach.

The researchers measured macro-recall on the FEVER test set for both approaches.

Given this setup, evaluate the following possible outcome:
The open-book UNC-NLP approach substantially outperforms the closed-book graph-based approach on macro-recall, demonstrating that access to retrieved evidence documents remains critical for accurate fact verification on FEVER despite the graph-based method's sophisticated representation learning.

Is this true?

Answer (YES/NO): NO